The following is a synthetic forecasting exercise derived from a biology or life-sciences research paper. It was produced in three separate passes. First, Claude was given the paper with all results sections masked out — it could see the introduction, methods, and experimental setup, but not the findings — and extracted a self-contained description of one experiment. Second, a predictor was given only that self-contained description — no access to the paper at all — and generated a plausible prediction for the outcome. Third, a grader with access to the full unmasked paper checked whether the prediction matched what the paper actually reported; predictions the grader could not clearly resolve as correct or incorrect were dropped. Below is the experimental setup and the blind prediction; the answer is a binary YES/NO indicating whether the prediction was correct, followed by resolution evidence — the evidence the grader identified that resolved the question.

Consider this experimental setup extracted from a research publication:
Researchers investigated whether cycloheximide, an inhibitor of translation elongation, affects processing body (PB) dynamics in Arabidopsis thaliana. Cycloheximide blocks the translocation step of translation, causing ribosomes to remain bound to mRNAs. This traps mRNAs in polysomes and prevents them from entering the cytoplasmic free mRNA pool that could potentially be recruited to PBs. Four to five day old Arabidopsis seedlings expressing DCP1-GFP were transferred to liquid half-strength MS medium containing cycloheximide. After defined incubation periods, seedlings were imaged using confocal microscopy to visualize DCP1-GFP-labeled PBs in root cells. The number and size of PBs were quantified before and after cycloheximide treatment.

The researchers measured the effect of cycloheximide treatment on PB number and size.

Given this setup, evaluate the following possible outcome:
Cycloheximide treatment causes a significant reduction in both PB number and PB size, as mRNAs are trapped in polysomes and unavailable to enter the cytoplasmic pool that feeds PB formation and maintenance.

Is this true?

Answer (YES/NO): YES